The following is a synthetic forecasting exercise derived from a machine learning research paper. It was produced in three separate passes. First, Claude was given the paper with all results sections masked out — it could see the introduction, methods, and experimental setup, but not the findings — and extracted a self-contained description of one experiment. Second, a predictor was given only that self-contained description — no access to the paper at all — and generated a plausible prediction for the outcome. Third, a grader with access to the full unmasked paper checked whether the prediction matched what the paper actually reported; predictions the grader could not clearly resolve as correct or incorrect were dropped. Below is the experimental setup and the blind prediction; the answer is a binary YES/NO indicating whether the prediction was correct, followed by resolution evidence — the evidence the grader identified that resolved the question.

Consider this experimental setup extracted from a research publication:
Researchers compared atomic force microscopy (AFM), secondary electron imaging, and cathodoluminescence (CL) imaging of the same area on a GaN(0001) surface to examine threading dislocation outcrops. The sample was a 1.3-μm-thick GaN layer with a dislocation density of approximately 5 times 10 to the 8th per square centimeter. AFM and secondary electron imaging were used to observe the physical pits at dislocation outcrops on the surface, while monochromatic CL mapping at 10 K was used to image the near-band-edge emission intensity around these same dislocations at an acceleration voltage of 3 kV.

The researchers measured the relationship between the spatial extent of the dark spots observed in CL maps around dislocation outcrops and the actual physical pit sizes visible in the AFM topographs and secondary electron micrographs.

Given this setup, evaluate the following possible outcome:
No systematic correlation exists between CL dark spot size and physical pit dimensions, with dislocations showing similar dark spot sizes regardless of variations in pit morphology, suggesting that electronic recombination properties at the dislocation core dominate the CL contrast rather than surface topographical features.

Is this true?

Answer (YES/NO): NO